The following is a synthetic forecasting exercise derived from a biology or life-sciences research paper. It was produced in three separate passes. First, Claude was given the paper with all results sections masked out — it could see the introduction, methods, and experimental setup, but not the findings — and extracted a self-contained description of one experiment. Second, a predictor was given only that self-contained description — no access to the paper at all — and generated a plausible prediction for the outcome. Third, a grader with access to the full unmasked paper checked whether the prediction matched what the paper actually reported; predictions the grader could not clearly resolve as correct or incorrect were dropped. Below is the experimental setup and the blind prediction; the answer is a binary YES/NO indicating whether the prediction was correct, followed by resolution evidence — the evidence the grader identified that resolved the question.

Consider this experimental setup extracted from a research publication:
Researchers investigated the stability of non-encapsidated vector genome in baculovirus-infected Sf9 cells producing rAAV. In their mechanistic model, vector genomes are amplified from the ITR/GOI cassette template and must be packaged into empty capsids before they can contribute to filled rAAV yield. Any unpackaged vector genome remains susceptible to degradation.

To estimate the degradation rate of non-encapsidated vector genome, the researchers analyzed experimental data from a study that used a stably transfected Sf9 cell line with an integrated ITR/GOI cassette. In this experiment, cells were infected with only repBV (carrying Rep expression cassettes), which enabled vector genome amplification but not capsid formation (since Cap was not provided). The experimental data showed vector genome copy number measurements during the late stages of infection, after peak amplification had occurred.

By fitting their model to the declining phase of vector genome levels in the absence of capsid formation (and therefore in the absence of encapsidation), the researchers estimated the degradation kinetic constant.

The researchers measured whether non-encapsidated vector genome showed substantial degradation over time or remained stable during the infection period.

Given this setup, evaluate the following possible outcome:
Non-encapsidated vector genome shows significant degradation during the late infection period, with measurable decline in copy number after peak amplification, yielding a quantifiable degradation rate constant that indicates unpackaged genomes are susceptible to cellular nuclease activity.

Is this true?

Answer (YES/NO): YES